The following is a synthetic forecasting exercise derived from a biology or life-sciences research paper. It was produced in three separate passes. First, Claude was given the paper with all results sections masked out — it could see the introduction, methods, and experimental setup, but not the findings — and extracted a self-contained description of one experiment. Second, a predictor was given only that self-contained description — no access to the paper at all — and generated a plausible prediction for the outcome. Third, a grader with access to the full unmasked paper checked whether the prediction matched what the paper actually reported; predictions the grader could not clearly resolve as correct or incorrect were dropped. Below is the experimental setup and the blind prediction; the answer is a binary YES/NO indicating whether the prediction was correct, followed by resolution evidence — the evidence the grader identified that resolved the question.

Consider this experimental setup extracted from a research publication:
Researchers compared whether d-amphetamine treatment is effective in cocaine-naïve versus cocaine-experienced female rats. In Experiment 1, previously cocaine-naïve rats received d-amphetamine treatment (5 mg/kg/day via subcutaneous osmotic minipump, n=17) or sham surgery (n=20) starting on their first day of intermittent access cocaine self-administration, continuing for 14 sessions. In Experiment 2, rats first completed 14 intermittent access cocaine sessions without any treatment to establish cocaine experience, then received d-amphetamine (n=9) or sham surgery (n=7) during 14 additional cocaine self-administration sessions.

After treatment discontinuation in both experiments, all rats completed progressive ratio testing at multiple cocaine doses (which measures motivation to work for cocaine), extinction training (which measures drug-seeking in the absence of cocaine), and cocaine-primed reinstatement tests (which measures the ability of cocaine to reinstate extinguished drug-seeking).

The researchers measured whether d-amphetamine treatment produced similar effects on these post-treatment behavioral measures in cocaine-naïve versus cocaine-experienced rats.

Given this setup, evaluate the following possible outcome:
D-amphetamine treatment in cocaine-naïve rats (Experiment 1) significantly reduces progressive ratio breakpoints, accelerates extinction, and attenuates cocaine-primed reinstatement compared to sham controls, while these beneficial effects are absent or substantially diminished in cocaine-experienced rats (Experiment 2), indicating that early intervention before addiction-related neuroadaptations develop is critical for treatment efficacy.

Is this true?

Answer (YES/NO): NO